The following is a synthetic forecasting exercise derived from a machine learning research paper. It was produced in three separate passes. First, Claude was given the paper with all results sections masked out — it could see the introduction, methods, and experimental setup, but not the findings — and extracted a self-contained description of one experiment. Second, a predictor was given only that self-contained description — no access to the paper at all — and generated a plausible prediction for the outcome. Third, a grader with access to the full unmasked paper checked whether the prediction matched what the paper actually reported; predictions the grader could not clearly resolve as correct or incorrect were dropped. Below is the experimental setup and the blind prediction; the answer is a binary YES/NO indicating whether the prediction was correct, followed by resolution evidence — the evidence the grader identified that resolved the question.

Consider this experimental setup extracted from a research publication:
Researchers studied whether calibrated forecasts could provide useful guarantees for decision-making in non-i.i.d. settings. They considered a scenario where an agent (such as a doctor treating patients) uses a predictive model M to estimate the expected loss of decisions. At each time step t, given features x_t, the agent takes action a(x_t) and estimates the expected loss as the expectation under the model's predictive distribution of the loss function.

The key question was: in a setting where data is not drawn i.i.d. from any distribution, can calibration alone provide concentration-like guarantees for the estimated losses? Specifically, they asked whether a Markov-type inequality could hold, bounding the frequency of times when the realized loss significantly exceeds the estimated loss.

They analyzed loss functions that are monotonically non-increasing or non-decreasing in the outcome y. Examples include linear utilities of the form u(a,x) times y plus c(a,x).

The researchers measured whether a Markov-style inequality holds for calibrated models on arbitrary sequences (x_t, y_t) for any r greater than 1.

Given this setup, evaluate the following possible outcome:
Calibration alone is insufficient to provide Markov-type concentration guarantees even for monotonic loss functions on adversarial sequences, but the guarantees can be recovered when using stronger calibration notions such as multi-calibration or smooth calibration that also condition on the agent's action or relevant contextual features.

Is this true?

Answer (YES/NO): NO